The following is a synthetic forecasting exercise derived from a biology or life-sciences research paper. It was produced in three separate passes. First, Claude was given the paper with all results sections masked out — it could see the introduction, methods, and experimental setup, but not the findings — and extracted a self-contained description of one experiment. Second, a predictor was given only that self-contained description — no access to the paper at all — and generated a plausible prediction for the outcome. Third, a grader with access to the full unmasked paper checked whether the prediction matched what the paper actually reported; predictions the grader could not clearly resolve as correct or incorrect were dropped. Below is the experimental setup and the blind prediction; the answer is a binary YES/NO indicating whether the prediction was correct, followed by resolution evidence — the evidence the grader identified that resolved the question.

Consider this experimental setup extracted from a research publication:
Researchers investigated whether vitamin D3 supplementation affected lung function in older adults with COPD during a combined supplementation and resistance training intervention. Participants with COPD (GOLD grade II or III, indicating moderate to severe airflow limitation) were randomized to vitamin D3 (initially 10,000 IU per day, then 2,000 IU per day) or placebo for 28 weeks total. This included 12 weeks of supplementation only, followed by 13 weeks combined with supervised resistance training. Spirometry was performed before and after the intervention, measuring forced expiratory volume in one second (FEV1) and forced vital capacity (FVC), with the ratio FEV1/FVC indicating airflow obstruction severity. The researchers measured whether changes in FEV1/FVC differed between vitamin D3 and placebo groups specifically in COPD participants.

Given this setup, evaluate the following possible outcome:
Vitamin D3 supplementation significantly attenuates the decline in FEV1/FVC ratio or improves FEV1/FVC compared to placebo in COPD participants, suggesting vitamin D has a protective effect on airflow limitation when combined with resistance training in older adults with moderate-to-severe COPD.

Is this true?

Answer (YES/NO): NO